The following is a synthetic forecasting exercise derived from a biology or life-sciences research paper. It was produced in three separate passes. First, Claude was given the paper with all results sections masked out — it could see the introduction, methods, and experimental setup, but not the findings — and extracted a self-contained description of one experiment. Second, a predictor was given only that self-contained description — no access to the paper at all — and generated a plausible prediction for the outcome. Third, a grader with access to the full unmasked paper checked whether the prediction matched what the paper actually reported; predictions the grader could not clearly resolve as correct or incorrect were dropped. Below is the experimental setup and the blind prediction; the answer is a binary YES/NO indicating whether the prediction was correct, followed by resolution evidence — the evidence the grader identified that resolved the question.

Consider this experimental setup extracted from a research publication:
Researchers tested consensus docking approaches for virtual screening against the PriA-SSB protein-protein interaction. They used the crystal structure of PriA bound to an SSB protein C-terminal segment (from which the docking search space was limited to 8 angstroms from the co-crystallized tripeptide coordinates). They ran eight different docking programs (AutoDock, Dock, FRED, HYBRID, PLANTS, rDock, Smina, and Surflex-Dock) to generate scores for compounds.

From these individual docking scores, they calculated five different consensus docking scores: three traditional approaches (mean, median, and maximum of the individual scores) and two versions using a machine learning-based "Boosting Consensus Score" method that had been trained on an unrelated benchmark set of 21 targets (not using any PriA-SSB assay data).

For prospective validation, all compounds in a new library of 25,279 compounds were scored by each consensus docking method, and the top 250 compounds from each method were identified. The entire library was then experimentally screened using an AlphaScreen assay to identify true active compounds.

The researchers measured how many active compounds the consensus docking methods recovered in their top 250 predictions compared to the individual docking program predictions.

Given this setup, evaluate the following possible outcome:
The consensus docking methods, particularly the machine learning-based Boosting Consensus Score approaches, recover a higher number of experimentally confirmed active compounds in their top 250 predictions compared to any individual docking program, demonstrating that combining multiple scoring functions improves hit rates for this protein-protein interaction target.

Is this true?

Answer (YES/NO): NO